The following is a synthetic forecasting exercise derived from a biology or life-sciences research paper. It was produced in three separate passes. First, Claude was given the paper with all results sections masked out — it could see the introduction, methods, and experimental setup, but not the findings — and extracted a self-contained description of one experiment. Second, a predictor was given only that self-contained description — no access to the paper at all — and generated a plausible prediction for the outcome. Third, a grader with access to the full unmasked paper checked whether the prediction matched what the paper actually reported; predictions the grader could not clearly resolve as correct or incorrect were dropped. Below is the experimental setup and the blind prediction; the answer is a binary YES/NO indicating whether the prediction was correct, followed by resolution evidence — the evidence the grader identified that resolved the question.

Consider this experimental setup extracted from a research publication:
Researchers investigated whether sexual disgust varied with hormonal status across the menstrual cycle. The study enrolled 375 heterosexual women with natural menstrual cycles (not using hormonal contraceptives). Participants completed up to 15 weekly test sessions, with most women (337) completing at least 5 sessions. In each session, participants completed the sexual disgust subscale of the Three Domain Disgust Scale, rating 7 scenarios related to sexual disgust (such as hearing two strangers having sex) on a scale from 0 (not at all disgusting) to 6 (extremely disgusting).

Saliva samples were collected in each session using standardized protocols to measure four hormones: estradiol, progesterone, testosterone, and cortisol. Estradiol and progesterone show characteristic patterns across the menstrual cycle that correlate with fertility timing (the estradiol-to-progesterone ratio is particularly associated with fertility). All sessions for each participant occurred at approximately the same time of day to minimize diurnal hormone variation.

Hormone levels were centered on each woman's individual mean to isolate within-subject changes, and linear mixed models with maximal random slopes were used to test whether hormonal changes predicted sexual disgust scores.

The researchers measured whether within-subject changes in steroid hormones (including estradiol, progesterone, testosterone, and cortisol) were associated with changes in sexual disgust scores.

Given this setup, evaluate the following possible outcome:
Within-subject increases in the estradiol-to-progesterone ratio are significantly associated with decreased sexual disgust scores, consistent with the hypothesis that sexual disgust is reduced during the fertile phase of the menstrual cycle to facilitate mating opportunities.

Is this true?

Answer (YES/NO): NO